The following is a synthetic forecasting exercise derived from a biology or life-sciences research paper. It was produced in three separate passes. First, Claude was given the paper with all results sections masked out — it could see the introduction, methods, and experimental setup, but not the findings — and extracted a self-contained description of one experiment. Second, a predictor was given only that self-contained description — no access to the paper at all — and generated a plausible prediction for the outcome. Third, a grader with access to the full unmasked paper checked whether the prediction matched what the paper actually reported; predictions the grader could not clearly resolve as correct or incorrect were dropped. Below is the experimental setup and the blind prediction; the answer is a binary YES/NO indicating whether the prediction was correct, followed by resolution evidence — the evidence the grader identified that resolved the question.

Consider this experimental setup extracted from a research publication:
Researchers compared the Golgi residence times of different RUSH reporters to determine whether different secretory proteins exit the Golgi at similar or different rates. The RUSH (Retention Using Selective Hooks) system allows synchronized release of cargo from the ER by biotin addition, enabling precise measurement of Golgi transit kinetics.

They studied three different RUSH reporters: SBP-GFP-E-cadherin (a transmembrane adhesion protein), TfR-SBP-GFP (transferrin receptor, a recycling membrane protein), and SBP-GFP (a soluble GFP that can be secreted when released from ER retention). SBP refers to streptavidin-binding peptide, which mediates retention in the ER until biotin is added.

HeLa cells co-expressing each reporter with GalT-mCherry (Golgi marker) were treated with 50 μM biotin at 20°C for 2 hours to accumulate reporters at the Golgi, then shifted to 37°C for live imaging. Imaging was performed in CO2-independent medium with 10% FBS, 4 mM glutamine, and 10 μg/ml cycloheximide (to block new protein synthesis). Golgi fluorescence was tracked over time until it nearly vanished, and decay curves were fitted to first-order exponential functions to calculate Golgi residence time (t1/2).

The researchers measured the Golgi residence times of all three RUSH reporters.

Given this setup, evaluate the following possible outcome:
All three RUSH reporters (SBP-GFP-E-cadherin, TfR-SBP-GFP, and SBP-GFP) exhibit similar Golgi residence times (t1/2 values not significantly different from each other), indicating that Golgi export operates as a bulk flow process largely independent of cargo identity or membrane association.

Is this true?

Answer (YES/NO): NO